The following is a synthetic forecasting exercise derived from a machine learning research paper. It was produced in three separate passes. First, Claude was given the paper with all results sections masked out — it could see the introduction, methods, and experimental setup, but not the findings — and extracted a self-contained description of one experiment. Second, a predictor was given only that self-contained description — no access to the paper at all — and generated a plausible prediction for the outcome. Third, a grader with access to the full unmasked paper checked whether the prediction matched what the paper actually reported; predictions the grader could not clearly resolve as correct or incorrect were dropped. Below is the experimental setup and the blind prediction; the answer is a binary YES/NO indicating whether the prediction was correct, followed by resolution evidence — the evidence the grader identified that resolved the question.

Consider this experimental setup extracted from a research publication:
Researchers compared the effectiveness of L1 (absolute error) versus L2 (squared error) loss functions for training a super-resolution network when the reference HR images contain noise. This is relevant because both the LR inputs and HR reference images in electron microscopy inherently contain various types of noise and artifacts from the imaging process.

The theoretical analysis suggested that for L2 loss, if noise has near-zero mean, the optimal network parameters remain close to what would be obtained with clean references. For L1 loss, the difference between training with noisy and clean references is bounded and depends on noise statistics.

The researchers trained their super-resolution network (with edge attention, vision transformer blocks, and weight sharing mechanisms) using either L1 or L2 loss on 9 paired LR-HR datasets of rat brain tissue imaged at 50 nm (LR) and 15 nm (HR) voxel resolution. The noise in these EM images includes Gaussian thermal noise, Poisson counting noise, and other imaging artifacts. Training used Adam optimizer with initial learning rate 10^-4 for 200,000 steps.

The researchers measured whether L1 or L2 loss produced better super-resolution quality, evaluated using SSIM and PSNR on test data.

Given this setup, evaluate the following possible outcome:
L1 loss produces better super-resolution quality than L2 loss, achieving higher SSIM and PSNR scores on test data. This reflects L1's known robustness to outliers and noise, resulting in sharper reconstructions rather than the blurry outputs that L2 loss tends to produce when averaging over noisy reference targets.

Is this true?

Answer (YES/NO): NO